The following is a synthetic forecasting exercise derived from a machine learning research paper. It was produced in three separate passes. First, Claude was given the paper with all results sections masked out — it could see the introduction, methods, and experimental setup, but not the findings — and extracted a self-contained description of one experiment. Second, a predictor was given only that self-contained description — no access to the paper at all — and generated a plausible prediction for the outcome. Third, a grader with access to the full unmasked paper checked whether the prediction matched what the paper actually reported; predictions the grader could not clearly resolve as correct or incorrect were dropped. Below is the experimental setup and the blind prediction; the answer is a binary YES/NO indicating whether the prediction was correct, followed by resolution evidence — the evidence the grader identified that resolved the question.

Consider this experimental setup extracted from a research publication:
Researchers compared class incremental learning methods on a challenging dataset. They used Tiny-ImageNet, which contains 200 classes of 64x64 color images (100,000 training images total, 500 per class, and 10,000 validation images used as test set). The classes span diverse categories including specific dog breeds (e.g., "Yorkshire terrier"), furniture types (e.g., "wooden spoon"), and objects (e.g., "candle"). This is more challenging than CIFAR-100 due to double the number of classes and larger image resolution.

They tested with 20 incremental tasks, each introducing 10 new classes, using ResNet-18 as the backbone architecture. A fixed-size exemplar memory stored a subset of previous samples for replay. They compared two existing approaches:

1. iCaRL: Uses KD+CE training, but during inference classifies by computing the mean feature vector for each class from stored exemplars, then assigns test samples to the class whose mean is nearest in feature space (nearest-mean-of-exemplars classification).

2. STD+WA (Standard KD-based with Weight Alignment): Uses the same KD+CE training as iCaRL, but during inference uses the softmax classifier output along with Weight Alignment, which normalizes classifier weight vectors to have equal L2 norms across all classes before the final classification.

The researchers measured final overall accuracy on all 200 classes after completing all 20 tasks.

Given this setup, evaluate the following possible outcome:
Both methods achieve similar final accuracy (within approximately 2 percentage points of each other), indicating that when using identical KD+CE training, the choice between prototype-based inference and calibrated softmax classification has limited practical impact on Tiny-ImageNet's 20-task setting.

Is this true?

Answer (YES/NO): YES